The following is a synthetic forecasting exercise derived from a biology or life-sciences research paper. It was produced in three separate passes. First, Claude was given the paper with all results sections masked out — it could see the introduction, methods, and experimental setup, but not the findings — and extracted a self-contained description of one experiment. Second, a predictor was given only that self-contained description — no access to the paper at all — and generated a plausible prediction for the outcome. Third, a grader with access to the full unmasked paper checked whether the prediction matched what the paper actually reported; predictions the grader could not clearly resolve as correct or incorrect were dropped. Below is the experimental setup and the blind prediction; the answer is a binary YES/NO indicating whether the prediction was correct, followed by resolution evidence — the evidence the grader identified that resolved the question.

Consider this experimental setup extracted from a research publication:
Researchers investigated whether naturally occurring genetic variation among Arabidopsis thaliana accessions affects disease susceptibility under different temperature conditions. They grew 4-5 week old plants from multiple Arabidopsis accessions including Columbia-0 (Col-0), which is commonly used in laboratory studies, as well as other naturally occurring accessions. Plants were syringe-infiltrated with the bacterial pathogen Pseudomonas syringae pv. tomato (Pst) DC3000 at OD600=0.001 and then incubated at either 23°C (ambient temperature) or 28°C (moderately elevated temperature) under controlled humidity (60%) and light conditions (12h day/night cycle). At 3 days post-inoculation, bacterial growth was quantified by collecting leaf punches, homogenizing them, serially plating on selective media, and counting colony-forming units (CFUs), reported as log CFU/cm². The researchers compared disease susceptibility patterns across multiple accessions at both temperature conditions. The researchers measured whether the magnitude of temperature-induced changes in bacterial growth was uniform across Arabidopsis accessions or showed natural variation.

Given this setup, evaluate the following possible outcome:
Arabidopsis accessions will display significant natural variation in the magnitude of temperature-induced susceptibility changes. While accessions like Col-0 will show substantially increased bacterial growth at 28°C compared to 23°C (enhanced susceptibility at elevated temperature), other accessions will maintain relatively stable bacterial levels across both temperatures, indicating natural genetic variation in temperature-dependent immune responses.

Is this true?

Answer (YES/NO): YES